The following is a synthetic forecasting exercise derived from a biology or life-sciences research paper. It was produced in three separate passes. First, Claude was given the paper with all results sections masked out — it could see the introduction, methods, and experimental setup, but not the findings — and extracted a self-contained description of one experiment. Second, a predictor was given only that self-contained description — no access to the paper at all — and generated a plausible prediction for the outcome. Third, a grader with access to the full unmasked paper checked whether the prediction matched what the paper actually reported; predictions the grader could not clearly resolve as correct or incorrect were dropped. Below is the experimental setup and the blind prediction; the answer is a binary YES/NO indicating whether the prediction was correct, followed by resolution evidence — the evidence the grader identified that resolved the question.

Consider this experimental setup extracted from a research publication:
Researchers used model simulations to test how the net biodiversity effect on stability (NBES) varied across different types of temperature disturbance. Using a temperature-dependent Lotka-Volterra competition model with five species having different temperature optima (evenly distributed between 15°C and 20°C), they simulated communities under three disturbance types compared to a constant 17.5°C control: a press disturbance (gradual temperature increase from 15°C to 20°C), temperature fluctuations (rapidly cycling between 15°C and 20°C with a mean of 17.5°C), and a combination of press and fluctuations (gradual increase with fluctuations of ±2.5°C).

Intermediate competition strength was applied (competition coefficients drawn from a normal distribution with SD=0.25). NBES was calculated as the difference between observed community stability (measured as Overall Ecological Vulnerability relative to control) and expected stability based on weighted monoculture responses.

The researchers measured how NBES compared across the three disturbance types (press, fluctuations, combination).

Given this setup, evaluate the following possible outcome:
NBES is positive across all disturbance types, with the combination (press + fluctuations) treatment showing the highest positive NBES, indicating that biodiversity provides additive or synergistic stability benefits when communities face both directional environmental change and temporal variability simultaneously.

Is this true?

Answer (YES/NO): NO